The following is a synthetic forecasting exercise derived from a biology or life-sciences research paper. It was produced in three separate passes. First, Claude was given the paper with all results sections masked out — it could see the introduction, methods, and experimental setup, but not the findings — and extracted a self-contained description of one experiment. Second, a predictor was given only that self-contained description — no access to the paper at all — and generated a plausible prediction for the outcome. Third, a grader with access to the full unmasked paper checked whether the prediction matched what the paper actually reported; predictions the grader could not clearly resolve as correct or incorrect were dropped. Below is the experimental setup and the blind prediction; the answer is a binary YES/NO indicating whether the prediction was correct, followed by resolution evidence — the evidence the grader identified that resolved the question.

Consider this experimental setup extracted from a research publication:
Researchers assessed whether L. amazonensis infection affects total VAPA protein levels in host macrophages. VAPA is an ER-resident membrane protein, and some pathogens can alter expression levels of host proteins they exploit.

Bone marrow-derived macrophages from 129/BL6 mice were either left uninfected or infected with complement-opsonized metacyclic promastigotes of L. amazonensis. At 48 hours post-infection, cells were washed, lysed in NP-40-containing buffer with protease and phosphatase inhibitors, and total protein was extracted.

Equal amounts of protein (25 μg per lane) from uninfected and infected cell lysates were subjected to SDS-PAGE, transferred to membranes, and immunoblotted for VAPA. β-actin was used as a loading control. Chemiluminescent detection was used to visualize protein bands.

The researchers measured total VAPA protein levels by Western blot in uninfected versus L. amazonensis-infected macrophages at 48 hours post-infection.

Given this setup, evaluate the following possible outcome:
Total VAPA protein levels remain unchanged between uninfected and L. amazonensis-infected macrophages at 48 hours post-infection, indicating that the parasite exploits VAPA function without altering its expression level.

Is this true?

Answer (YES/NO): YES